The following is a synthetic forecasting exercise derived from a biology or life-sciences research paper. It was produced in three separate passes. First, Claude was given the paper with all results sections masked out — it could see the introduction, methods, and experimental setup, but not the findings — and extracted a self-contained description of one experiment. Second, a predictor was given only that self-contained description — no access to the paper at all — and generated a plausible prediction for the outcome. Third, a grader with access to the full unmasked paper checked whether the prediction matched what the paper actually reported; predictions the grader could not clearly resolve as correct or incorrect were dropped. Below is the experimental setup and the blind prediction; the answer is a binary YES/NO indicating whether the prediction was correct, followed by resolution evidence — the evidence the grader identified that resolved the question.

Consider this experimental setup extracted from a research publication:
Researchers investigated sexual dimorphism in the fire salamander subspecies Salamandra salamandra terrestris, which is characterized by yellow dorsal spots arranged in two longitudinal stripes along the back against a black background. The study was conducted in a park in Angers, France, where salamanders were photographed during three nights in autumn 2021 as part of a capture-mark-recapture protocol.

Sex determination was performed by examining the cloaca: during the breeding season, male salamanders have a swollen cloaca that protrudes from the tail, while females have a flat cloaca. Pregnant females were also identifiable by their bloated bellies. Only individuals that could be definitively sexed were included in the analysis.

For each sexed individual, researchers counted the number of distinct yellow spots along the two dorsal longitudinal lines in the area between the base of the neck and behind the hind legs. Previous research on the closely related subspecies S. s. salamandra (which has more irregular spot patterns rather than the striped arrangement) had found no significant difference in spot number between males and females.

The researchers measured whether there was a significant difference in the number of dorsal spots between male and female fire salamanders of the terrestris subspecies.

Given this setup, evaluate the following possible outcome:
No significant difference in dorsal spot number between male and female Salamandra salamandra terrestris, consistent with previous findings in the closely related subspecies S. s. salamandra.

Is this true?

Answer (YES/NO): NO